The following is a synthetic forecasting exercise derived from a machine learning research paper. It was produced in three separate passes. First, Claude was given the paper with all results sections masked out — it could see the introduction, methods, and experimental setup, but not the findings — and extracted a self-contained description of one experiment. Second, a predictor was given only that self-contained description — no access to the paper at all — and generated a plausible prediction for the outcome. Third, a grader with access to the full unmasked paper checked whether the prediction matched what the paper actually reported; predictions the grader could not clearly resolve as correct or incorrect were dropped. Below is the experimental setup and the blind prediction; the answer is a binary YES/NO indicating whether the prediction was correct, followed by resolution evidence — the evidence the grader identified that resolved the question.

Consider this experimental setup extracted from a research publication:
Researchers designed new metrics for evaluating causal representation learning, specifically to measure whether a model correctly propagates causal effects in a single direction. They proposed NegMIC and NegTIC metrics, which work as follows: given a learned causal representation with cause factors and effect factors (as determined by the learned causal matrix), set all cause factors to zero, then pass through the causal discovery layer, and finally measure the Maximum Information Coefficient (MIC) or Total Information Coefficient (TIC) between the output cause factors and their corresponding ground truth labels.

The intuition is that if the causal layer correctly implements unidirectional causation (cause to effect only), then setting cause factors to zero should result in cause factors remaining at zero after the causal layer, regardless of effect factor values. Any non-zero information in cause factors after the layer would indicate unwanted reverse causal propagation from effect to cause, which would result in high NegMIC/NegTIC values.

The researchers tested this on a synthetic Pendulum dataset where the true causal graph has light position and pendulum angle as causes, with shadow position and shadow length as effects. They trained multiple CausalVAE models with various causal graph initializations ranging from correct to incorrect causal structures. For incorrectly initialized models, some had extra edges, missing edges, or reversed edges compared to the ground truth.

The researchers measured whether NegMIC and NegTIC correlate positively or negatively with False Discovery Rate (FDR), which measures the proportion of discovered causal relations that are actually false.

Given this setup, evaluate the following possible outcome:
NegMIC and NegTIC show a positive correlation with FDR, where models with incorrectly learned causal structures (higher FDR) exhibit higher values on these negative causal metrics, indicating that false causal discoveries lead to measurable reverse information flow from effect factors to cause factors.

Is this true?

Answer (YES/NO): YES